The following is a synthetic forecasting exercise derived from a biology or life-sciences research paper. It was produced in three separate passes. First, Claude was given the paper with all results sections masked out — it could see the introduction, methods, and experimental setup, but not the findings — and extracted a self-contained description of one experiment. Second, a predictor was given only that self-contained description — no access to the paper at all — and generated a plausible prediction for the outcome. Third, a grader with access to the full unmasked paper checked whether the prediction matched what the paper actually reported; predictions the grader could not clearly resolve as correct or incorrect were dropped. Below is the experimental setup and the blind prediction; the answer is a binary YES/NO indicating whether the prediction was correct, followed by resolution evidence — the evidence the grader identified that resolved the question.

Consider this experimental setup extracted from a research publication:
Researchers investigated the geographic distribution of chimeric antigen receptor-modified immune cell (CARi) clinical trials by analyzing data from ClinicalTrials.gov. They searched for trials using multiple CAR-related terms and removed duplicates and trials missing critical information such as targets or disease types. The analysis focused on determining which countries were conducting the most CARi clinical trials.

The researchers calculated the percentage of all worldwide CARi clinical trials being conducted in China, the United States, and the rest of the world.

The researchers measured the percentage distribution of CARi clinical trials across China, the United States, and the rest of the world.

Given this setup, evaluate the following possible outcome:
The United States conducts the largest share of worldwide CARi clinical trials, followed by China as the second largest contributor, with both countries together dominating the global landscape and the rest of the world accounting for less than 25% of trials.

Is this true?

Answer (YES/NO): NO